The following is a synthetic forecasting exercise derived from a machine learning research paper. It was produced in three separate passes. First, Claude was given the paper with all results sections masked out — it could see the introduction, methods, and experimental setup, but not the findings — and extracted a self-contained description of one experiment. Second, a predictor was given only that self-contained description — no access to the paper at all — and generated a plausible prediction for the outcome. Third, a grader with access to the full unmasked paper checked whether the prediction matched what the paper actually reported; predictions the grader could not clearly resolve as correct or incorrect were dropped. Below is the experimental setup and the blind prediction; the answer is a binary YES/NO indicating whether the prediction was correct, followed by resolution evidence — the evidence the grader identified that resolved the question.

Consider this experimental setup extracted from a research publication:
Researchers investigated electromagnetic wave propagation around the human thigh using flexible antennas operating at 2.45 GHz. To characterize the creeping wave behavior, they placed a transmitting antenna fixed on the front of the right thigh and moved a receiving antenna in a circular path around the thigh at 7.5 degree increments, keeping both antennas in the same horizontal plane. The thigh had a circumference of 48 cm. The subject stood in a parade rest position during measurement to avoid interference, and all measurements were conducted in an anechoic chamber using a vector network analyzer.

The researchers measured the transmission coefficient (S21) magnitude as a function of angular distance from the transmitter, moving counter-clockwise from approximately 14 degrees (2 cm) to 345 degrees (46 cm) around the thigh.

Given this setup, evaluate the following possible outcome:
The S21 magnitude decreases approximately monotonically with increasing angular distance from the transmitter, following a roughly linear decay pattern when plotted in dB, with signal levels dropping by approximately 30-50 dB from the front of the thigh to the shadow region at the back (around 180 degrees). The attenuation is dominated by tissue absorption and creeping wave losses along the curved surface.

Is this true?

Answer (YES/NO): NO